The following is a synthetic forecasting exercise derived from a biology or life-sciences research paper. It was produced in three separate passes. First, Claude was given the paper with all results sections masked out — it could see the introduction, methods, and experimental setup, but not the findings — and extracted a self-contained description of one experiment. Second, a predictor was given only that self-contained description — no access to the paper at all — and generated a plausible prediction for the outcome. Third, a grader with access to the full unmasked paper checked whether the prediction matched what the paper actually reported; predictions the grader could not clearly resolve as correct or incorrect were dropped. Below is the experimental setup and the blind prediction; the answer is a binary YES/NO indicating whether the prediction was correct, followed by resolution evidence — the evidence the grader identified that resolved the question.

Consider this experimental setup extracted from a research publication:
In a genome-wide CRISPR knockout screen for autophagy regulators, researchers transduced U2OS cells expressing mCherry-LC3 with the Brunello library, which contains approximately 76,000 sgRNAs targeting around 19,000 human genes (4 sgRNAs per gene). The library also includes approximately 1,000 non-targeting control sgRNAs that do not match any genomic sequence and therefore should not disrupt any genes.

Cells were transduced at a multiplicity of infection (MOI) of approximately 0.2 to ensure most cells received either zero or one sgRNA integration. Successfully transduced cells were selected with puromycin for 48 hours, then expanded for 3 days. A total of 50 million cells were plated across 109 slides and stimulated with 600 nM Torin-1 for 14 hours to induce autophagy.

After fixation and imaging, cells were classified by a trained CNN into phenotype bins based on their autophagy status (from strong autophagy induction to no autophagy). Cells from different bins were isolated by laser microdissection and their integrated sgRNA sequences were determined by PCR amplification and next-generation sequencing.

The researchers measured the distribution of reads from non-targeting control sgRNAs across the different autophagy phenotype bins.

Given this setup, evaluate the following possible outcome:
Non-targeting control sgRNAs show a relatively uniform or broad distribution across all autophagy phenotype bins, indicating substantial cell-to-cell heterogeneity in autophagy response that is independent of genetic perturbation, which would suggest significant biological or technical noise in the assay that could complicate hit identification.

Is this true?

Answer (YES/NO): NO